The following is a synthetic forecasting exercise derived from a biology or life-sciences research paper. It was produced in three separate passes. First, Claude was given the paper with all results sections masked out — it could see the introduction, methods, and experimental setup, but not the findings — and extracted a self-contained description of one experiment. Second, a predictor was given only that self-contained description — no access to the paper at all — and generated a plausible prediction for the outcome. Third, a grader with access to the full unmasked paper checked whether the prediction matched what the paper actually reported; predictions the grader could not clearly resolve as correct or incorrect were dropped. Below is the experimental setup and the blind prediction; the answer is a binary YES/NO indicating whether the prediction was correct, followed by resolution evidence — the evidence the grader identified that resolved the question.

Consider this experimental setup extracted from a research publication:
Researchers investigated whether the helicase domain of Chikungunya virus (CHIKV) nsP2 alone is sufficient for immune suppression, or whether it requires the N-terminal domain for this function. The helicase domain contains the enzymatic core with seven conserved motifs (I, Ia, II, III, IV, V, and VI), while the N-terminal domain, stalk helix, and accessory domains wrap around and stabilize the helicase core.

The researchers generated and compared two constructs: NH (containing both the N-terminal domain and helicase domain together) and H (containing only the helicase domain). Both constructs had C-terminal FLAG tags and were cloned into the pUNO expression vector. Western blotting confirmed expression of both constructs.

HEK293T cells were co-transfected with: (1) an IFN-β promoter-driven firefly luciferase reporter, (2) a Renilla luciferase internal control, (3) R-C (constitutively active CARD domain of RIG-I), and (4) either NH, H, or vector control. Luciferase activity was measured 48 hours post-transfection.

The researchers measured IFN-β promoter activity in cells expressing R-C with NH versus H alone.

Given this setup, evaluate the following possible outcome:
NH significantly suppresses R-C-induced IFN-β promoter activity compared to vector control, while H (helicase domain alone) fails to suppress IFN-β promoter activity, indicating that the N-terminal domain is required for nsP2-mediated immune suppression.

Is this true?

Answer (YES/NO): YES